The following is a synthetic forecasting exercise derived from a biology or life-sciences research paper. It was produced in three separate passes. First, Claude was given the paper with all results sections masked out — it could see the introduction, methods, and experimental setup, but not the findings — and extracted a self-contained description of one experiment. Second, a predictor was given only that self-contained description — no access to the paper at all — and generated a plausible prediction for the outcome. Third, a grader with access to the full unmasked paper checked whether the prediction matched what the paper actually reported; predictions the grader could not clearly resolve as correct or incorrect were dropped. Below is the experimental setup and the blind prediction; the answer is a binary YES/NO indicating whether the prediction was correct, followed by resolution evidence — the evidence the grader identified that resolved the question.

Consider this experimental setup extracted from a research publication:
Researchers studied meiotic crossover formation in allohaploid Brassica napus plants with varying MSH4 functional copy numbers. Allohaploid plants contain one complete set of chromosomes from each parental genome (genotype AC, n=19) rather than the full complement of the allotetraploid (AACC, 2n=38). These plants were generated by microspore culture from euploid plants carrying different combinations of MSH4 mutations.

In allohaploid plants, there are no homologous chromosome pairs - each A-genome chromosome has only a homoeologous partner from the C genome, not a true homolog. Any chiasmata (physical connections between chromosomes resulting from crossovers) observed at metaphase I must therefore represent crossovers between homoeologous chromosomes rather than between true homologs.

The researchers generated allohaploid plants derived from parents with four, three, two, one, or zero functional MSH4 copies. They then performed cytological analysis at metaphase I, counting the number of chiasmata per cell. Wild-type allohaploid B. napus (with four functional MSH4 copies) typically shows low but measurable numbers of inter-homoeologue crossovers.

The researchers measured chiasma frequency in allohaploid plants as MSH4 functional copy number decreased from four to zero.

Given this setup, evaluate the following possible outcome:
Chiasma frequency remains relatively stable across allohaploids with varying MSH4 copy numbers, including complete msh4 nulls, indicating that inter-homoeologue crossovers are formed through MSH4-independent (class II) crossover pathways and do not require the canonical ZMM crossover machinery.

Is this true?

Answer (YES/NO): NO